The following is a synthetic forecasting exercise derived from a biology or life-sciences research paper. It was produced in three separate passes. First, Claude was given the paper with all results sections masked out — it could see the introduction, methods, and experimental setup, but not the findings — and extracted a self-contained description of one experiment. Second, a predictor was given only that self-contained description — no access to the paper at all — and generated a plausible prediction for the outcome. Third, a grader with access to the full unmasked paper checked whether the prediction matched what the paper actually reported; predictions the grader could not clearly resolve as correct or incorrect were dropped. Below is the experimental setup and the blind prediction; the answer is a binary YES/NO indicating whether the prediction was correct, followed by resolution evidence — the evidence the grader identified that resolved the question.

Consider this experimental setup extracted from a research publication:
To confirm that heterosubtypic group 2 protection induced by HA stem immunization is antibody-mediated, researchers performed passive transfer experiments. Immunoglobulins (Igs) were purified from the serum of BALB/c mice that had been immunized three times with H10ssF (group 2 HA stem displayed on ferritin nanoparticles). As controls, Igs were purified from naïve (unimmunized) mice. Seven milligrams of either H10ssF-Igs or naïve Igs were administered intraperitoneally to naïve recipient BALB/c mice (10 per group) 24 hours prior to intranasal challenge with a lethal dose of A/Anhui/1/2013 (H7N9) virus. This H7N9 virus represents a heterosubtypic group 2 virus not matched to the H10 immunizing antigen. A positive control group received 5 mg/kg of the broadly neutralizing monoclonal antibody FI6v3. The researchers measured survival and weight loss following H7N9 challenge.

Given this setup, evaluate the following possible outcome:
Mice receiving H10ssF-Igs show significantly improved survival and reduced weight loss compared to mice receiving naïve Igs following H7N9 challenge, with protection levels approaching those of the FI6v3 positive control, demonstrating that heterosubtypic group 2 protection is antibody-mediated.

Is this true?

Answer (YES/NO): YES